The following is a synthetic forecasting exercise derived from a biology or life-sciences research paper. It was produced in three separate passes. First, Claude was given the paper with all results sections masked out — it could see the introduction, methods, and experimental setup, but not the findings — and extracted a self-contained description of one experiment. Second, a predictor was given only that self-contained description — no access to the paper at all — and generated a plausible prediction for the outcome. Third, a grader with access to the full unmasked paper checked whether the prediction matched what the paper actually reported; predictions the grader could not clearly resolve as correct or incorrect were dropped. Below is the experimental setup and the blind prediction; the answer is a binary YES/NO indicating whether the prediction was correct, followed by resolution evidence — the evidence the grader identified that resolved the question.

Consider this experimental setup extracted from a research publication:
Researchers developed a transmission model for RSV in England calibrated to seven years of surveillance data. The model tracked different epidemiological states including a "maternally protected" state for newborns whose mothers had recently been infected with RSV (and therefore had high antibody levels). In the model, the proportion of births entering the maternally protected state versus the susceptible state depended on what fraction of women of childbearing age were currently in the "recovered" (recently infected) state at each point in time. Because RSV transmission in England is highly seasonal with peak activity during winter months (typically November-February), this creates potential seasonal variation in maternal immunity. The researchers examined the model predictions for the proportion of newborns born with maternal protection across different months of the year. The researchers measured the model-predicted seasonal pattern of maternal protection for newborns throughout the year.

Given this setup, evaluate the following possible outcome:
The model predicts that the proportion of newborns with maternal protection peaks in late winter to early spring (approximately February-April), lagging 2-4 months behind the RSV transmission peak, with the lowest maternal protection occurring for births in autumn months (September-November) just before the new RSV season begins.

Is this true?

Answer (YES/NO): YES